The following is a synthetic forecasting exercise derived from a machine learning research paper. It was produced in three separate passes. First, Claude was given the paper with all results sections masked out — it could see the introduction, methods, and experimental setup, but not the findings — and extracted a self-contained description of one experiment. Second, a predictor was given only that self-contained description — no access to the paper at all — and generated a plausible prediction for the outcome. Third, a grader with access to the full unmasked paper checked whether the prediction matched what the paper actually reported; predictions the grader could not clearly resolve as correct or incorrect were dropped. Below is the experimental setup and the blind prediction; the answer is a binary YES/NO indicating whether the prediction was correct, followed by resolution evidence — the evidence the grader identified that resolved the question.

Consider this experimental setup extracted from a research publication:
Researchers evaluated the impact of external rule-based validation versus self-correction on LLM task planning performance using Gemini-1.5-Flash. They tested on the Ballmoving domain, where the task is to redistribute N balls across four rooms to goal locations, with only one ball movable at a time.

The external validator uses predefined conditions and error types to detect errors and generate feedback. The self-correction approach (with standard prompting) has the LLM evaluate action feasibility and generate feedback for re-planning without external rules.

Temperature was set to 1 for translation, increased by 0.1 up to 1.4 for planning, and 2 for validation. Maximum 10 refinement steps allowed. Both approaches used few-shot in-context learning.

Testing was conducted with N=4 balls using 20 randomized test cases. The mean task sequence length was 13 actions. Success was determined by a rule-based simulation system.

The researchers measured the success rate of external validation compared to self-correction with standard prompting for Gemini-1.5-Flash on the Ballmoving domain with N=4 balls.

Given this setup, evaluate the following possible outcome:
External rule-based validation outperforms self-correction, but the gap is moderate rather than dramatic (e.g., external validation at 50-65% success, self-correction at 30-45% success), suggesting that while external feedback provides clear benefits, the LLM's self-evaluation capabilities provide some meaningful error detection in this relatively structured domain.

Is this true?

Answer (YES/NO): NO